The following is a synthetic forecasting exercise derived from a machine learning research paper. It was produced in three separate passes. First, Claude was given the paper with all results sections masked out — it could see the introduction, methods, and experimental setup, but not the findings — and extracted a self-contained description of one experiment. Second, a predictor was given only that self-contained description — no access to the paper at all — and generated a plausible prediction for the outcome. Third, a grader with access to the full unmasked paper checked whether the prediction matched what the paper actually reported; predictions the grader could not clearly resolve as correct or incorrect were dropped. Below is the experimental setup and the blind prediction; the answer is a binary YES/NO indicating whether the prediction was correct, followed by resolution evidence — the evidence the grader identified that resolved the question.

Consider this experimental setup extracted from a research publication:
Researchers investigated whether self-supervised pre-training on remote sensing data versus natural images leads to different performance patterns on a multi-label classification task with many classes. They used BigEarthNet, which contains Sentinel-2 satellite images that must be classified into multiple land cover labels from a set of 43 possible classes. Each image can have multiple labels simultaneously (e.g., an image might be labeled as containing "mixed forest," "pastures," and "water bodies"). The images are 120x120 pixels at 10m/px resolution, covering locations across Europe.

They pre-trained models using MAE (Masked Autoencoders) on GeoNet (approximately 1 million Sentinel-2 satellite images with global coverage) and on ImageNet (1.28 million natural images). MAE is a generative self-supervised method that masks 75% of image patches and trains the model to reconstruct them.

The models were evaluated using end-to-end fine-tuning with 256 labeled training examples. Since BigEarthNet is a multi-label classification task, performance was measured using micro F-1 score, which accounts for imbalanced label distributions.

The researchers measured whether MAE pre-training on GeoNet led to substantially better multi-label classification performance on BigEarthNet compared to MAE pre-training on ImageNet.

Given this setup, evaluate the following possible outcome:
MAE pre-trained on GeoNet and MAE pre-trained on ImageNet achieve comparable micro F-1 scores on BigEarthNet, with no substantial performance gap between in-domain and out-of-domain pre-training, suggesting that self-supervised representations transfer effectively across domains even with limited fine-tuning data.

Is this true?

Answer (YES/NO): YES